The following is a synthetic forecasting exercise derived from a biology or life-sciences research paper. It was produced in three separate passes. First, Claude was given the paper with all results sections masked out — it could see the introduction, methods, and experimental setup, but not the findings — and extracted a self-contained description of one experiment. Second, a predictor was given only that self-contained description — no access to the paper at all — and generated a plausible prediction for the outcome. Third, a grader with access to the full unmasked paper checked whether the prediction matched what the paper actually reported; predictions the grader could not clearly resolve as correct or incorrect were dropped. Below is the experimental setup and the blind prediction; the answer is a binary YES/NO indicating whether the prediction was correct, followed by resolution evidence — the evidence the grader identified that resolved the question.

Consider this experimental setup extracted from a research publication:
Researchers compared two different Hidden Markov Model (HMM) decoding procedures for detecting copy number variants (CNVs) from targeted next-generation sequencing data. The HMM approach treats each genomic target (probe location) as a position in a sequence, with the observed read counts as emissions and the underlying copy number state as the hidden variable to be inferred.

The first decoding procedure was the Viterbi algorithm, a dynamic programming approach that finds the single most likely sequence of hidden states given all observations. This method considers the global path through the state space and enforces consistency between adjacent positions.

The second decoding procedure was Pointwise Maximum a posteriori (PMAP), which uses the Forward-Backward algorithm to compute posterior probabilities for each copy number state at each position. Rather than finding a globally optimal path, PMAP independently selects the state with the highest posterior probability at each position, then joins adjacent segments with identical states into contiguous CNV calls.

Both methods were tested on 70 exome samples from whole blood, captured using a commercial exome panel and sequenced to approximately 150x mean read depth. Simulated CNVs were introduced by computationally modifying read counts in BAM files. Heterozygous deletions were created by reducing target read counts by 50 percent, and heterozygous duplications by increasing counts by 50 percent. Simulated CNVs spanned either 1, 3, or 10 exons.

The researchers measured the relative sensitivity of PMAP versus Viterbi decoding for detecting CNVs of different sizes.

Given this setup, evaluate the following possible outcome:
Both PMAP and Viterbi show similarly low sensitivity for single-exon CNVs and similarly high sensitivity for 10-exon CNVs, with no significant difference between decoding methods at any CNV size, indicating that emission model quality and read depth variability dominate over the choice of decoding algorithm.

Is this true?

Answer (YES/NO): NO